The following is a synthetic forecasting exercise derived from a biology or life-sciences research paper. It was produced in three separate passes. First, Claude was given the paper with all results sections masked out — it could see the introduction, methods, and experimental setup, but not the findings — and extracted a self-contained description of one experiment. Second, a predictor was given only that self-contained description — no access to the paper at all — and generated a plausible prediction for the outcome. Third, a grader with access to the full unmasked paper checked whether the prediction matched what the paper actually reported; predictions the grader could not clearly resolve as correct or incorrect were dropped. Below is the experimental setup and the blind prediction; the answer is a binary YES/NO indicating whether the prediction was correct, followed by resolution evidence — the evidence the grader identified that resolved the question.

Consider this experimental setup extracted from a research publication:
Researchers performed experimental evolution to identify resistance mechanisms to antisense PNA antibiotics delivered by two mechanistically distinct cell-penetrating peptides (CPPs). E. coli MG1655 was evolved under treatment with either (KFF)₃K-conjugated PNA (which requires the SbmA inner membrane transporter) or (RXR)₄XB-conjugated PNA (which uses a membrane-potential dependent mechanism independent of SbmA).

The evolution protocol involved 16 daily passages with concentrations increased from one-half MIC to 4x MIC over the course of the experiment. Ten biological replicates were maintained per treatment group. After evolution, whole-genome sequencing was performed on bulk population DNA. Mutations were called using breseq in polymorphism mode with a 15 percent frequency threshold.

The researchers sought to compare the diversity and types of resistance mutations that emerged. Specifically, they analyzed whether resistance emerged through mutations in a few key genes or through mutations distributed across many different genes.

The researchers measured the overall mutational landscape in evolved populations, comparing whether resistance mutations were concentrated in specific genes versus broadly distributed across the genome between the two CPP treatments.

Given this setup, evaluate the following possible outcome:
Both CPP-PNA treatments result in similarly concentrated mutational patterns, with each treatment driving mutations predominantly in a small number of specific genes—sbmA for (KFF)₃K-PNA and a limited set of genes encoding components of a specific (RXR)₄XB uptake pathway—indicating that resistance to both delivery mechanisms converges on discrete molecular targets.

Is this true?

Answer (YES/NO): NO